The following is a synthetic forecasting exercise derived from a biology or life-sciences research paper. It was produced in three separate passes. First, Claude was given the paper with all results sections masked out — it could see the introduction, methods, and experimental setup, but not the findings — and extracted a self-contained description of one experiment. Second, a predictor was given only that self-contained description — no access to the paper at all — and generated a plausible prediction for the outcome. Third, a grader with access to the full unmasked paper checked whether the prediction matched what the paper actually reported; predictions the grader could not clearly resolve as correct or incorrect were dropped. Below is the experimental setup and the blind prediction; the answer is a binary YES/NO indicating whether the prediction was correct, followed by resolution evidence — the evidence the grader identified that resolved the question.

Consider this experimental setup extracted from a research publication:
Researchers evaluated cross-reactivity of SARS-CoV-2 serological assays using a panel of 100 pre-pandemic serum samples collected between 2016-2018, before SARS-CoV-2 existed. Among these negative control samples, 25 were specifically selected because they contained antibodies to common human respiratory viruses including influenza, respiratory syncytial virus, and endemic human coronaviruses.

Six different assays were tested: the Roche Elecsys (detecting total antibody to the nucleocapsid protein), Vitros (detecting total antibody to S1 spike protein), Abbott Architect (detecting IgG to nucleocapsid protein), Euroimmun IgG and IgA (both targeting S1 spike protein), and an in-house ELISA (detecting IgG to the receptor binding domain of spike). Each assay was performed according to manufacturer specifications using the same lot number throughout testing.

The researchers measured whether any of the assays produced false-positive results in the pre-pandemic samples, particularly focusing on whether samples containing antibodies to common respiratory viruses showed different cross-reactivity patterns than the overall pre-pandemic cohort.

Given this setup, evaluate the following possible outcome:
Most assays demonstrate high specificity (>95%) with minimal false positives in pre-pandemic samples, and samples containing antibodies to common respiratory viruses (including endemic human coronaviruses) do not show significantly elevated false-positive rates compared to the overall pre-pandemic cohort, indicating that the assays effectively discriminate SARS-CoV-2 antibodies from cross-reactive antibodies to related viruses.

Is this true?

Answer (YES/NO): YES